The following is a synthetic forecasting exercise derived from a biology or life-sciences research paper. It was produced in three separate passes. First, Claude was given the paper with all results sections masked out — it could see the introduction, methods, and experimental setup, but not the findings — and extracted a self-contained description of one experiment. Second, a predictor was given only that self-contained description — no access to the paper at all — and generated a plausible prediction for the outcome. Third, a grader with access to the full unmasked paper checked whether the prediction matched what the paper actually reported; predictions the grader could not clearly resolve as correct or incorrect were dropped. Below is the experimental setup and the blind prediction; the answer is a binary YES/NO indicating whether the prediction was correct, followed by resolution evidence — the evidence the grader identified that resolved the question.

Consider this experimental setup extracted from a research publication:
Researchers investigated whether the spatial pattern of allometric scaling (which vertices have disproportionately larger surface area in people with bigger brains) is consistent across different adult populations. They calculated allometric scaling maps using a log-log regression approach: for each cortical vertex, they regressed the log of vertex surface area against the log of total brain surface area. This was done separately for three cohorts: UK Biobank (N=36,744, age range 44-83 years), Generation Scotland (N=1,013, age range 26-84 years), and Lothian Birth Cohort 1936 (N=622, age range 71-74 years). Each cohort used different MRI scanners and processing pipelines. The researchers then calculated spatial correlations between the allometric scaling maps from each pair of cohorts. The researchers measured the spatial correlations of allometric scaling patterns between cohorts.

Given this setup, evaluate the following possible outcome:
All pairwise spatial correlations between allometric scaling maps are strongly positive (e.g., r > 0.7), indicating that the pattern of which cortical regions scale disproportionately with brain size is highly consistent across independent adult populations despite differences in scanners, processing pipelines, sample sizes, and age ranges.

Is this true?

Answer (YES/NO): YES